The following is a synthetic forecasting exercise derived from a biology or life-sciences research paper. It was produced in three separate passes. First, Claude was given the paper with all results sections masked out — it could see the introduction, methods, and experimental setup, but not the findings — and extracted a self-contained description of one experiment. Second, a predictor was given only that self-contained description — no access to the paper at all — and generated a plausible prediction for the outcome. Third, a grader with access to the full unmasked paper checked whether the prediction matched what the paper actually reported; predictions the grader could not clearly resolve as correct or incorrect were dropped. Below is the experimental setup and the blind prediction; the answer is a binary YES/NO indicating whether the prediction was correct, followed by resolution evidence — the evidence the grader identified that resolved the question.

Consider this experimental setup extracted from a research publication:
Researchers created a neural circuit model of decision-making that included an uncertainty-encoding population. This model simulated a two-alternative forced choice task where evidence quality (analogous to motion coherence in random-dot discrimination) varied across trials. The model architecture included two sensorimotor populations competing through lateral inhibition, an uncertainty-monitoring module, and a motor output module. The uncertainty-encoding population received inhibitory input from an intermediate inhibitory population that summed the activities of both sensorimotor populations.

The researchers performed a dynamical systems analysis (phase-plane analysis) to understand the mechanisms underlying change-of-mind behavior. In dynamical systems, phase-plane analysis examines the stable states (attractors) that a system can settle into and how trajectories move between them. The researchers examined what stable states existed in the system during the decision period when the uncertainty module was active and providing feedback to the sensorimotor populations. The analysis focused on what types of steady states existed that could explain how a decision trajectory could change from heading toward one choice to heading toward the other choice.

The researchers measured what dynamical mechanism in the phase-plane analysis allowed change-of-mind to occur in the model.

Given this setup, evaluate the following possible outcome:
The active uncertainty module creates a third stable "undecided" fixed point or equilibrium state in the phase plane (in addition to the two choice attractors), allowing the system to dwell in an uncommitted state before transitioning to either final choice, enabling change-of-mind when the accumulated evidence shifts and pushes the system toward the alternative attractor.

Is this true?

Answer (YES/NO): NO